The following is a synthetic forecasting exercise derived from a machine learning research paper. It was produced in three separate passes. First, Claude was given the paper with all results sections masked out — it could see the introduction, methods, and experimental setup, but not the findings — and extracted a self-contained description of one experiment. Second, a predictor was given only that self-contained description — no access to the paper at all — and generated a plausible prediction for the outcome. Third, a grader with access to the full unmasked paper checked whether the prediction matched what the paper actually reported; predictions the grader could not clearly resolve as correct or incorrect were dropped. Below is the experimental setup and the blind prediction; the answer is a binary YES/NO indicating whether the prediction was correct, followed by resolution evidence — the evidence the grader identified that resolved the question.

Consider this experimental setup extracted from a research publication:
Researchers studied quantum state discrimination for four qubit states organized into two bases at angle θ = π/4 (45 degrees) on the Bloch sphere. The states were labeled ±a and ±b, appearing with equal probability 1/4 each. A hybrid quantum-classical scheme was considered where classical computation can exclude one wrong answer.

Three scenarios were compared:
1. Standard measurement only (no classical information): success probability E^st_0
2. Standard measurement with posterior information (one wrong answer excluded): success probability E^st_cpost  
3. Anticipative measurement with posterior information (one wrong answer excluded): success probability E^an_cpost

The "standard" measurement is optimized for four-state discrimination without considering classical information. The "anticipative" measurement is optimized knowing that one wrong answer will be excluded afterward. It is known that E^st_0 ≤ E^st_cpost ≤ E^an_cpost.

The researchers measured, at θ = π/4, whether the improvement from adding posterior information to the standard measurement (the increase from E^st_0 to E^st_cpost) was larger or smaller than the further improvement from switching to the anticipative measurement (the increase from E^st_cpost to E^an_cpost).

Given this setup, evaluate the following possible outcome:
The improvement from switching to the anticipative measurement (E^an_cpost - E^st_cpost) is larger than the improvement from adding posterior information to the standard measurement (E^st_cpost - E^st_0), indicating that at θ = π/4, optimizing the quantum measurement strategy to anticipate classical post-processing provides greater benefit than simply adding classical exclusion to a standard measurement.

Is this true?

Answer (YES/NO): NO